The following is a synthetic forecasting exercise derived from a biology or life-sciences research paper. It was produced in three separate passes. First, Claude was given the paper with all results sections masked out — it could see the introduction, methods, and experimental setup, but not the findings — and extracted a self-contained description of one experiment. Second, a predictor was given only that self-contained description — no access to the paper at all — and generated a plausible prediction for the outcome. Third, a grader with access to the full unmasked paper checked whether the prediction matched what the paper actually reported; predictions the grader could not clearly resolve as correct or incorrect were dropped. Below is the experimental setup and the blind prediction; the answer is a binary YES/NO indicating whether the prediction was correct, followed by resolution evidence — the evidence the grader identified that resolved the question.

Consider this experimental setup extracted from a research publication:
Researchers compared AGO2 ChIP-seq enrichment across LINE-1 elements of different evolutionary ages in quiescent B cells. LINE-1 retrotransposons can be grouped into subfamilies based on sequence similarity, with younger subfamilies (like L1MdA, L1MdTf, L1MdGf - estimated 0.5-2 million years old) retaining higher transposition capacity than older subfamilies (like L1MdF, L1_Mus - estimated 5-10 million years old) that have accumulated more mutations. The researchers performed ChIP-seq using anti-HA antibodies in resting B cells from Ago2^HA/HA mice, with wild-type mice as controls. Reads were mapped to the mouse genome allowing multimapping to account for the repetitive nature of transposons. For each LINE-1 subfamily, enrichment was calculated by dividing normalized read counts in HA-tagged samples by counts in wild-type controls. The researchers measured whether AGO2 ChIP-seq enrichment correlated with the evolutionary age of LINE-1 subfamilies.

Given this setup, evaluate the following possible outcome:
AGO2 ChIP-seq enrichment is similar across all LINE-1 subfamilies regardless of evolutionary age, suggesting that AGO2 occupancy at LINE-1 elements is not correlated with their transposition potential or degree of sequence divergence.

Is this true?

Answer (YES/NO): NO